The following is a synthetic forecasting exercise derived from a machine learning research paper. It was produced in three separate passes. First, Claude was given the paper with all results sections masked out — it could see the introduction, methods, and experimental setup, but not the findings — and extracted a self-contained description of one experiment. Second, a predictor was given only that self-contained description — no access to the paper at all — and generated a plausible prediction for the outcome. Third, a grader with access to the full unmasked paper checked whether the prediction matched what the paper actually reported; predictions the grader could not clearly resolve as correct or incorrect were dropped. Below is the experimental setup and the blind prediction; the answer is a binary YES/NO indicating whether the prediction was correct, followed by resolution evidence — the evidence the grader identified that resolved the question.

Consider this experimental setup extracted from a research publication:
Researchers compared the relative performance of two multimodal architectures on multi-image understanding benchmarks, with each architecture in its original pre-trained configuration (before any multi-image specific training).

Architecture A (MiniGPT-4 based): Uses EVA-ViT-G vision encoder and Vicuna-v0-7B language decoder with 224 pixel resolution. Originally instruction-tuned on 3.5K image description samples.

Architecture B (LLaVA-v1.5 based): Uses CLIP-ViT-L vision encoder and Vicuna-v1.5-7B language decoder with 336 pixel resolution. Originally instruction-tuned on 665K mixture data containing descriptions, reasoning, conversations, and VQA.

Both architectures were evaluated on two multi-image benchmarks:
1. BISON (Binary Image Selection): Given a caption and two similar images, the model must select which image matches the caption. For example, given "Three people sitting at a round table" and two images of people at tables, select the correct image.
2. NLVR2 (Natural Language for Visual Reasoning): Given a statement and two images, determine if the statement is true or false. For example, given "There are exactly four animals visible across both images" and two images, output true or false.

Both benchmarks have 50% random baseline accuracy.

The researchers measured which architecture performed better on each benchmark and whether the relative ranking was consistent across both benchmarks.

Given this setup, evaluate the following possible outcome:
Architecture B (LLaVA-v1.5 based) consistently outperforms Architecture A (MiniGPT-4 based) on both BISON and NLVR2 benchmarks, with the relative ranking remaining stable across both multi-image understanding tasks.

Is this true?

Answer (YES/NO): YES